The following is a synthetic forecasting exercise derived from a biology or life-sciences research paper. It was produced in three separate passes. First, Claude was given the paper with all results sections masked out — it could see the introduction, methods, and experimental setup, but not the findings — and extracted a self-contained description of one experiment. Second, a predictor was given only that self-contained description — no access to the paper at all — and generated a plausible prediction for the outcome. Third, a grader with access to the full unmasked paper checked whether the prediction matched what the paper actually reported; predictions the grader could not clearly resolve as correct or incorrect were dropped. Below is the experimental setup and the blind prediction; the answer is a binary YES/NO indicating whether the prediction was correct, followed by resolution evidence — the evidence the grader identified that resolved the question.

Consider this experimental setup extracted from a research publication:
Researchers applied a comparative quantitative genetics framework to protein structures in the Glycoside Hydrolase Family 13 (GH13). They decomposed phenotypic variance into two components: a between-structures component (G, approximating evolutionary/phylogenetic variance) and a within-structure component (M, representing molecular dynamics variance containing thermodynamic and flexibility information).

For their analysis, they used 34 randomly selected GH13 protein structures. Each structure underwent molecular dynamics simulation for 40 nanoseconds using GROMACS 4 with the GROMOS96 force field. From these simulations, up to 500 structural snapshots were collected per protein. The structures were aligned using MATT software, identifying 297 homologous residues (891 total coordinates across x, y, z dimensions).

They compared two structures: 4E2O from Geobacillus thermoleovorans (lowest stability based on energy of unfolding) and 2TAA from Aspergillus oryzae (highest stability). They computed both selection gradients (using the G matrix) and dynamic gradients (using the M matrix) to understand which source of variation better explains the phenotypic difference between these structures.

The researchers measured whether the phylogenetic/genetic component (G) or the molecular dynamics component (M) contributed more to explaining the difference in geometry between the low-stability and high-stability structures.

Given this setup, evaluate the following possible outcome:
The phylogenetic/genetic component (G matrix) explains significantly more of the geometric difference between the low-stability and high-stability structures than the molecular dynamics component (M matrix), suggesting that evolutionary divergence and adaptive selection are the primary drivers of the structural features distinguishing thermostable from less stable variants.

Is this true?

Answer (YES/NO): NO